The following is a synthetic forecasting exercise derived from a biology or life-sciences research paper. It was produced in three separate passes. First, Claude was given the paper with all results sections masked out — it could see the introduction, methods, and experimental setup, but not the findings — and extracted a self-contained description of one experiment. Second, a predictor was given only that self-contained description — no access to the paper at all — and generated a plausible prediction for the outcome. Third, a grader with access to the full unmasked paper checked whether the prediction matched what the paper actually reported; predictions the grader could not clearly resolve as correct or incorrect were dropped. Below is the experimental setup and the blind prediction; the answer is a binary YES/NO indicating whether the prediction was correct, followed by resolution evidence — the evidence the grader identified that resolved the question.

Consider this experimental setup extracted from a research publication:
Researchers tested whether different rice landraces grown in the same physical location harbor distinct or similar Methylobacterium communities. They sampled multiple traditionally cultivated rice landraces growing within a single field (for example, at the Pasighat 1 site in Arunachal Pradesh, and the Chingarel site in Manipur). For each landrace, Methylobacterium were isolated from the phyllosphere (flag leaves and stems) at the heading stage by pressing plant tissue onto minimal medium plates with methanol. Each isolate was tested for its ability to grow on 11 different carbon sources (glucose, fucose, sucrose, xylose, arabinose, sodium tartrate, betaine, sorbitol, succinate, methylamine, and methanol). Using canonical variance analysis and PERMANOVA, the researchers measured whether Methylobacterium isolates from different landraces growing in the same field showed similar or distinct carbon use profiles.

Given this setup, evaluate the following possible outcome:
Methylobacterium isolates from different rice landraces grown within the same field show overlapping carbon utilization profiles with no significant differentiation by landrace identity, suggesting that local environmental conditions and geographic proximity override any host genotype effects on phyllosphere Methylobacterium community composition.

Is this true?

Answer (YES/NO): NO